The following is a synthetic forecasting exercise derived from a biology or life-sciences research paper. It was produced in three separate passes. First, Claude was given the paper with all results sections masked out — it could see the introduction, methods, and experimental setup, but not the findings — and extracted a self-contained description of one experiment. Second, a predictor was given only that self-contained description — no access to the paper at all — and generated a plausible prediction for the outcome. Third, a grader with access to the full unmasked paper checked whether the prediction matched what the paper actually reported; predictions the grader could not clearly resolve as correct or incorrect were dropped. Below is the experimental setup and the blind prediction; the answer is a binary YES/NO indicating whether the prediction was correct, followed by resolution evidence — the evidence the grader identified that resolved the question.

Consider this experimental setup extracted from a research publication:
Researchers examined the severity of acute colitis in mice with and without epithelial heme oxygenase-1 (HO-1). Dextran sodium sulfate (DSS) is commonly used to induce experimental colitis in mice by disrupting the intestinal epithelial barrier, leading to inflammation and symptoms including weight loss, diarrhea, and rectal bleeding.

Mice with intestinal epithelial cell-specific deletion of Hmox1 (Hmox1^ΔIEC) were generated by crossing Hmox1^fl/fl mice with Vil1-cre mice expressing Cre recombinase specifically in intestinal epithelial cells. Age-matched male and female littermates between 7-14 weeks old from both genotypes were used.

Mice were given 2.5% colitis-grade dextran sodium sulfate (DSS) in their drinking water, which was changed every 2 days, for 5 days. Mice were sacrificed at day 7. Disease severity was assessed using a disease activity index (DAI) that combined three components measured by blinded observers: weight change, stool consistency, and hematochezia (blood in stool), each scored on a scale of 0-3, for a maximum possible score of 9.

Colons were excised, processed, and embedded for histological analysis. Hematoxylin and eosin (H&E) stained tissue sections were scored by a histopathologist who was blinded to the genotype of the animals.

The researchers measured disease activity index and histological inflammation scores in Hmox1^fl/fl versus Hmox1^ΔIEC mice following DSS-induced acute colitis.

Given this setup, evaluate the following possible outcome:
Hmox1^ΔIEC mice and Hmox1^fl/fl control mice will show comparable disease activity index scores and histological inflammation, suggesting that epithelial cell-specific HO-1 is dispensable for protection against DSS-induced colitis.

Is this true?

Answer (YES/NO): YES